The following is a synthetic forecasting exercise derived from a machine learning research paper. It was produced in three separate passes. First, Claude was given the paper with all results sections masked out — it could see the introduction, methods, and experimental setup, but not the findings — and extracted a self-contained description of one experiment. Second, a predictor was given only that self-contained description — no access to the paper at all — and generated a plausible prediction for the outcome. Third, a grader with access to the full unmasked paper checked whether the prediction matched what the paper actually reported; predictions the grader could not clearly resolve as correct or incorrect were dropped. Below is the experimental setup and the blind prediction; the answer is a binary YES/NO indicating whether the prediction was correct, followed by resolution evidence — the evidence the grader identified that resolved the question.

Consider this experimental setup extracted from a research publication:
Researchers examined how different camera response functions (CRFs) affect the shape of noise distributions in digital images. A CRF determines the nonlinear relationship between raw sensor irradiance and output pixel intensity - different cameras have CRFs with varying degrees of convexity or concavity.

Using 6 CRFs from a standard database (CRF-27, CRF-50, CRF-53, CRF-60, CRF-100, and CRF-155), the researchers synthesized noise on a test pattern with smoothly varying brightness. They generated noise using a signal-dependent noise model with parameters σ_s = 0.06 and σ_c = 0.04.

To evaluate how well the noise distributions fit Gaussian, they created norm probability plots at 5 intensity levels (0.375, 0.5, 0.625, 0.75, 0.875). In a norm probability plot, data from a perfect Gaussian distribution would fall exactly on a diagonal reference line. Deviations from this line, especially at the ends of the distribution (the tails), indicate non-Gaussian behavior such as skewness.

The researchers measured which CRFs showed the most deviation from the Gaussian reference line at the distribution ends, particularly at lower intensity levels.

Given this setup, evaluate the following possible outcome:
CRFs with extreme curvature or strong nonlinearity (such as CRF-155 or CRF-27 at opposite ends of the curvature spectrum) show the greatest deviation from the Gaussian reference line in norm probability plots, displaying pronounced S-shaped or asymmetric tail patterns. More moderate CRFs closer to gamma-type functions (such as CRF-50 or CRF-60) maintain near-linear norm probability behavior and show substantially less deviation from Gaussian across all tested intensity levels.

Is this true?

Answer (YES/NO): NO